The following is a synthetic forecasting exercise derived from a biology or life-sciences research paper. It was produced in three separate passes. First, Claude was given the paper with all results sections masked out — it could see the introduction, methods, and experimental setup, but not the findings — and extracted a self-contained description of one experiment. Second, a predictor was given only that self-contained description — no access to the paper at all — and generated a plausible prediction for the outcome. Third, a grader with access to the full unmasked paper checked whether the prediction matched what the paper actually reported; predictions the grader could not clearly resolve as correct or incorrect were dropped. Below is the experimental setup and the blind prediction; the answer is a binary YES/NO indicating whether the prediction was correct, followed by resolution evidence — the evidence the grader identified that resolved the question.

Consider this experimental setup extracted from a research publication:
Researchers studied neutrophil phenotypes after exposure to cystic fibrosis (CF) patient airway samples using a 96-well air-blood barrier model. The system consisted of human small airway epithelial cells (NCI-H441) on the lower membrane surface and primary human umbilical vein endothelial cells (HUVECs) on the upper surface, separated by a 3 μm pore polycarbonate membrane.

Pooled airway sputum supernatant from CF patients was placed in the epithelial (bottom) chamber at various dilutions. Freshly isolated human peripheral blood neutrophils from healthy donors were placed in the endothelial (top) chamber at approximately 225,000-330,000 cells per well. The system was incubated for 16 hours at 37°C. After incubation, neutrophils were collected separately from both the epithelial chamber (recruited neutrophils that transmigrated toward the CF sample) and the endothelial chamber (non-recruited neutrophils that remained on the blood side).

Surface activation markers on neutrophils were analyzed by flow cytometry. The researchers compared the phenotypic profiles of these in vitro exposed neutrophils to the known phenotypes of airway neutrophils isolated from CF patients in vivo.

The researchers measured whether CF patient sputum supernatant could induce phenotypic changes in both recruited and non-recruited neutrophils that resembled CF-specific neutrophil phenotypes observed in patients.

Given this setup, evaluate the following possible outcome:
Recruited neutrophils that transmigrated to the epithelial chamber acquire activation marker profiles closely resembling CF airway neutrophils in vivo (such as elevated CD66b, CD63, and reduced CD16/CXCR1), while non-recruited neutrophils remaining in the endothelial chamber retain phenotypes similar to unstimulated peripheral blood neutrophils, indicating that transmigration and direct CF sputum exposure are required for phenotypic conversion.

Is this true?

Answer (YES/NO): NO